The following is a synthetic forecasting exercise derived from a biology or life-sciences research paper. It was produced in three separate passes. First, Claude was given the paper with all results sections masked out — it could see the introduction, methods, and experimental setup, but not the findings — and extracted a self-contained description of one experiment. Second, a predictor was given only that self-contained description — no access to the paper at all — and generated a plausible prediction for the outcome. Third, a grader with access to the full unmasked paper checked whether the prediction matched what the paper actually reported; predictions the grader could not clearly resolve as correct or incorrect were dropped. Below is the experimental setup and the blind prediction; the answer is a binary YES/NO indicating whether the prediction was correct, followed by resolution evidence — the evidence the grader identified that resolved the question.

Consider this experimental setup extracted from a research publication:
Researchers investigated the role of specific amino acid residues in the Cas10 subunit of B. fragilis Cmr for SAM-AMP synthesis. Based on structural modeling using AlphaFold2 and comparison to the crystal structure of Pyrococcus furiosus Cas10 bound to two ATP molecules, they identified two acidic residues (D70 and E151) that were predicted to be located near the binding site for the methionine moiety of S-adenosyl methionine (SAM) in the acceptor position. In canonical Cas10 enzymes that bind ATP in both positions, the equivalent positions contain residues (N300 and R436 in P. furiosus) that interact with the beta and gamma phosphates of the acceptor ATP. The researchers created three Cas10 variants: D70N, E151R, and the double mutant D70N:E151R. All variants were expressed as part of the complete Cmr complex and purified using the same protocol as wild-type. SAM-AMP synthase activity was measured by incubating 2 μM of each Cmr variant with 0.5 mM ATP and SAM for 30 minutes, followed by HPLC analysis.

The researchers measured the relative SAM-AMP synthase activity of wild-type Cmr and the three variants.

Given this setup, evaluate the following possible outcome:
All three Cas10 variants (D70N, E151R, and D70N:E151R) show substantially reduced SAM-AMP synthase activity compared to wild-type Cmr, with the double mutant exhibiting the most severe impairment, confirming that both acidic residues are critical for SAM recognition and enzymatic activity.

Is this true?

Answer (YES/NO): NO